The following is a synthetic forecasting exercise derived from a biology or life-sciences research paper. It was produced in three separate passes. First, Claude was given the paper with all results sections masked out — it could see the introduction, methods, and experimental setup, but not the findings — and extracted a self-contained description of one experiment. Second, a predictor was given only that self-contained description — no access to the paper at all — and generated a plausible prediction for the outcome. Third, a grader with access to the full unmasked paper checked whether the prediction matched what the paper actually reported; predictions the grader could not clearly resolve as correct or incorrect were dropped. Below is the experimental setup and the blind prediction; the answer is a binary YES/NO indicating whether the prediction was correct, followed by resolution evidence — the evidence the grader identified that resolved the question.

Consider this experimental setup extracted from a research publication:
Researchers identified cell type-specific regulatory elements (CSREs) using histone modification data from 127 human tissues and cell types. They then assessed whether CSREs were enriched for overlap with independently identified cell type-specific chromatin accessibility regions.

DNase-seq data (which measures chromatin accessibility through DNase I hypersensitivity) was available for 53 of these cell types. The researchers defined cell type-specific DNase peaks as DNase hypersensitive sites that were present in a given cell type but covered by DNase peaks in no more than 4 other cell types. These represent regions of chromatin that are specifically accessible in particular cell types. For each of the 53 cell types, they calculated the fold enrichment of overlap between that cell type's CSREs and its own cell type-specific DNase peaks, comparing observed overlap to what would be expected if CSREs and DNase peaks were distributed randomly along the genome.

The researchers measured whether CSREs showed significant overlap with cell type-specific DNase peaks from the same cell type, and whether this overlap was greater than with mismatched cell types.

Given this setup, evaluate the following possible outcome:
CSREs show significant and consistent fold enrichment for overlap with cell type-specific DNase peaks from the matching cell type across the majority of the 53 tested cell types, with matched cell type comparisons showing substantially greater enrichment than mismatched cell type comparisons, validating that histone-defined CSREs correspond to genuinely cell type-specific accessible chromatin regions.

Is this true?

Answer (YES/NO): YES